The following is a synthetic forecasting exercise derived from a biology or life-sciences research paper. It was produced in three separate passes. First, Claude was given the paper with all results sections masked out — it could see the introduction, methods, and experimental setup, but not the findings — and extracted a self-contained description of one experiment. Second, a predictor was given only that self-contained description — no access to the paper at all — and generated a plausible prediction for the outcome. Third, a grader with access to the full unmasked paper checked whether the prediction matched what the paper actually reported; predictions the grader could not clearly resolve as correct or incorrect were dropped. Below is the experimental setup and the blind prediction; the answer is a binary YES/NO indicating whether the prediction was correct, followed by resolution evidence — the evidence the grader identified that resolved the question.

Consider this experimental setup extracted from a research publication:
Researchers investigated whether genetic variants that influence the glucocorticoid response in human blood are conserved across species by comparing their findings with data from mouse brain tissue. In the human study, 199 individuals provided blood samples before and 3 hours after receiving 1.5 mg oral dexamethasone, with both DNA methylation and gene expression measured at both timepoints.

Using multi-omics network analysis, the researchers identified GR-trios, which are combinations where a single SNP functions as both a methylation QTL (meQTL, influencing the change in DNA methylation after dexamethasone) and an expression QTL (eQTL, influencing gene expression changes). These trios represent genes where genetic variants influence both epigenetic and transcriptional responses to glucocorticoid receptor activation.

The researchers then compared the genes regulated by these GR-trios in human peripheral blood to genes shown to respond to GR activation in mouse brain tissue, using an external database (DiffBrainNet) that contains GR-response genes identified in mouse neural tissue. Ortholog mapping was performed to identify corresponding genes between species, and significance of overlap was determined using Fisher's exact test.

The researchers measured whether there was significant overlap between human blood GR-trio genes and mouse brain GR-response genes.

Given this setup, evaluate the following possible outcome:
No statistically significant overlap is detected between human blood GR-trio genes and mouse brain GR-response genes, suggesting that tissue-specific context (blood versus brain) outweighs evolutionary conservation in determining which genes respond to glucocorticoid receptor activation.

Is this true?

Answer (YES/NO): NO